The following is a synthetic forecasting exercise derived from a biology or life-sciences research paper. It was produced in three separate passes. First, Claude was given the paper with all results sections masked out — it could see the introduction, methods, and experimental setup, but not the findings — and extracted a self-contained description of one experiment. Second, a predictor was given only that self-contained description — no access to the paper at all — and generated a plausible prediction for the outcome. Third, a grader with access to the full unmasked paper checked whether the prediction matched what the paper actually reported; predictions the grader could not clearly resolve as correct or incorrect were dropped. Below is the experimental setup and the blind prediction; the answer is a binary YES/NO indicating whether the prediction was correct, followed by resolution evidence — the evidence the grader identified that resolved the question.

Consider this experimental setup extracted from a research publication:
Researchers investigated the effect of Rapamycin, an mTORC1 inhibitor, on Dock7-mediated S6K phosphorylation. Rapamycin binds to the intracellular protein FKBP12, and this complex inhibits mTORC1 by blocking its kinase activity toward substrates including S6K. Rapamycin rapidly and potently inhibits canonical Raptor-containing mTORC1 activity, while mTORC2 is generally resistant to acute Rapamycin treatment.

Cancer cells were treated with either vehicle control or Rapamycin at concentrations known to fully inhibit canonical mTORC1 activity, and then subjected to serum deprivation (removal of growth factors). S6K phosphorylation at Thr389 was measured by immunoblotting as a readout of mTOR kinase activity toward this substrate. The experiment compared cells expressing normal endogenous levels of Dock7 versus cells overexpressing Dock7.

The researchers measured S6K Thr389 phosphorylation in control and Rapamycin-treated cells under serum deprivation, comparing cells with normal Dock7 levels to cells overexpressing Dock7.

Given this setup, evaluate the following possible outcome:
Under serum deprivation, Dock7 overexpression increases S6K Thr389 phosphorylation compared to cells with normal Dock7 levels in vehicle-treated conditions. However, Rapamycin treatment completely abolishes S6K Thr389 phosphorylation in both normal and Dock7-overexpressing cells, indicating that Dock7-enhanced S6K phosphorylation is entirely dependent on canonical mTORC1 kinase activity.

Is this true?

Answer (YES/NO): NO